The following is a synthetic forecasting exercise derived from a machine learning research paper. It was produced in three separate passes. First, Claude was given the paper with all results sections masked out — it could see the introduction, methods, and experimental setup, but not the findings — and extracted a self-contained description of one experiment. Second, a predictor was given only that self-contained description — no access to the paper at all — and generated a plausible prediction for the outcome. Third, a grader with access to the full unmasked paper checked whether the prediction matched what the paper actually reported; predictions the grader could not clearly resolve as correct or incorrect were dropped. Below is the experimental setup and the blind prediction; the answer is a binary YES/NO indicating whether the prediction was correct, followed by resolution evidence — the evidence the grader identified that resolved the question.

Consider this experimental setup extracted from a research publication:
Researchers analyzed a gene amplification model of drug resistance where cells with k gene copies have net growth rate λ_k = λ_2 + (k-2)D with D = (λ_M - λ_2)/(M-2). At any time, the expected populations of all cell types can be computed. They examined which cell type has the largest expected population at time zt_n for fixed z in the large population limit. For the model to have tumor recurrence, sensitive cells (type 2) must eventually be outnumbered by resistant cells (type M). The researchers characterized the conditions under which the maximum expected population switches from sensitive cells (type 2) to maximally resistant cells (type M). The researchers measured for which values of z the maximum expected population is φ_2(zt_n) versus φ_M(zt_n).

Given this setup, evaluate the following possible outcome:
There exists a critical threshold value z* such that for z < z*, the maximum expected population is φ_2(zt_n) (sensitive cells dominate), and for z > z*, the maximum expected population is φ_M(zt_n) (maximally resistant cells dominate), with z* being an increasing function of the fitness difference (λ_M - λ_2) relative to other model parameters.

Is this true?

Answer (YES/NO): NO